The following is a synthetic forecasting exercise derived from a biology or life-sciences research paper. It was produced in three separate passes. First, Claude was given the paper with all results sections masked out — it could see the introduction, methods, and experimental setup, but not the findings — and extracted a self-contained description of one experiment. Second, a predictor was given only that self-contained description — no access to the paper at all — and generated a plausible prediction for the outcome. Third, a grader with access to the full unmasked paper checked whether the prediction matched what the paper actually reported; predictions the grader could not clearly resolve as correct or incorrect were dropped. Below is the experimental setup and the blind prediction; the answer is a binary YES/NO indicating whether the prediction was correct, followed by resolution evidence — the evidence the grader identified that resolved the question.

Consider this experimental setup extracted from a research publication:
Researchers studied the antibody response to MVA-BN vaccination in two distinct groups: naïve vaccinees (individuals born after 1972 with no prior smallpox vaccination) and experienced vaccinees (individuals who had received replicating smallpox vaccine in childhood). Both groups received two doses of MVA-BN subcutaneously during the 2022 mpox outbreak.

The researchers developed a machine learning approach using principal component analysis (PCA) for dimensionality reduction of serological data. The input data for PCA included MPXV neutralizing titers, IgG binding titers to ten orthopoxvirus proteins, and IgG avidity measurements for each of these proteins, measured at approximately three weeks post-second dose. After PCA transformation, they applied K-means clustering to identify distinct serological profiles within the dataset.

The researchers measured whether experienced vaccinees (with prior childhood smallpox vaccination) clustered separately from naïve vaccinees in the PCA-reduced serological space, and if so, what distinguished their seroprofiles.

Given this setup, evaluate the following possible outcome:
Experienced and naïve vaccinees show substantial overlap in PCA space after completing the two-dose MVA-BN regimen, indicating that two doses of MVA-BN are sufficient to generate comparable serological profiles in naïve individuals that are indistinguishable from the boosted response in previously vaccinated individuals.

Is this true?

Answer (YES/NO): NO